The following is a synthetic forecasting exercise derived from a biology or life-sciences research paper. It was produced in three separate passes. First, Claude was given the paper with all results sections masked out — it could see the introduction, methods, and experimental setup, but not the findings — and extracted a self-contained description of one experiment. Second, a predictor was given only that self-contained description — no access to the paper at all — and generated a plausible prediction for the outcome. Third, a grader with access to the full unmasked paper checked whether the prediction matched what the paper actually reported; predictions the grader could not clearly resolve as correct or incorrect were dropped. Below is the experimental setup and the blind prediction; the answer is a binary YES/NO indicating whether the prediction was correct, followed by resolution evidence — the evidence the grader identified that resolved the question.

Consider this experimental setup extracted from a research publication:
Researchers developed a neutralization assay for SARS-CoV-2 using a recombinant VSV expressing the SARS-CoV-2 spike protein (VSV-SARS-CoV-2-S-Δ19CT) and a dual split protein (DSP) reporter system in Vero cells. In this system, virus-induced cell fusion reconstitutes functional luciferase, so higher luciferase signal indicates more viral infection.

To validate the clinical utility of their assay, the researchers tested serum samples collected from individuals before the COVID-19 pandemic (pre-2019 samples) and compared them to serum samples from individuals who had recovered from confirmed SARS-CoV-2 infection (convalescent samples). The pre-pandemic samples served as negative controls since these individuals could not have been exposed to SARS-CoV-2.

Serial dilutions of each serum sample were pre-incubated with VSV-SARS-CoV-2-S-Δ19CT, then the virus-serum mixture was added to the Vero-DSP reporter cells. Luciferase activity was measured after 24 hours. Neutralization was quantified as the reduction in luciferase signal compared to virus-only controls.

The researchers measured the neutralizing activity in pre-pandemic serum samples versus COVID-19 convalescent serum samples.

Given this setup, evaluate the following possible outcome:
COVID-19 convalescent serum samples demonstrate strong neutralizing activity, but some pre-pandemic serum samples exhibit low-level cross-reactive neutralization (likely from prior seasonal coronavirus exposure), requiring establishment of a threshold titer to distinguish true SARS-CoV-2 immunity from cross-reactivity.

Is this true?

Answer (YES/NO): NO